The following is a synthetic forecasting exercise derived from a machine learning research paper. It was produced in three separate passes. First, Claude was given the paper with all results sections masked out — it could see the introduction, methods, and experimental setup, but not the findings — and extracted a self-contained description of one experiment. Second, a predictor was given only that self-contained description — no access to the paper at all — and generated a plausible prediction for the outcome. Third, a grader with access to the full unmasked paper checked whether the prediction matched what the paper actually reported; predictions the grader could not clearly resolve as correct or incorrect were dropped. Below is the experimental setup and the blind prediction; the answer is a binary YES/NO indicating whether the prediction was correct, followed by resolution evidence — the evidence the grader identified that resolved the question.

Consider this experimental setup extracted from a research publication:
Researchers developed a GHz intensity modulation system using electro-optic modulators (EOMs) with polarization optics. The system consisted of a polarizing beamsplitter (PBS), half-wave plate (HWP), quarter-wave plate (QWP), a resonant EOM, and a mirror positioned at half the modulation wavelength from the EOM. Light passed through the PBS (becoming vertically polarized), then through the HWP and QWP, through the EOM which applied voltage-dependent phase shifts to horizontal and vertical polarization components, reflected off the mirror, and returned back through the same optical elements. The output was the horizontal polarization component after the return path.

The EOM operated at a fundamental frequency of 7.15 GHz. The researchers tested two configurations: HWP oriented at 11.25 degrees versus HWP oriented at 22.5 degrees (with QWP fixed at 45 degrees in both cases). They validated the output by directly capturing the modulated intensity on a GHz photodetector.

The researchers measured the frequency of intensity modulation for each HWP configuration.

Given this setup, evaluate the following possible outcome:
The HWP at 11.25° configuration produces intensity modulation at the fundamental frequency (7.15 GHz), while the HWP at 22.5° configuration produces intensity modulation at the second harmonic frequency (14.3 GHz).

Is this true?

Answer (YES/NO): YES